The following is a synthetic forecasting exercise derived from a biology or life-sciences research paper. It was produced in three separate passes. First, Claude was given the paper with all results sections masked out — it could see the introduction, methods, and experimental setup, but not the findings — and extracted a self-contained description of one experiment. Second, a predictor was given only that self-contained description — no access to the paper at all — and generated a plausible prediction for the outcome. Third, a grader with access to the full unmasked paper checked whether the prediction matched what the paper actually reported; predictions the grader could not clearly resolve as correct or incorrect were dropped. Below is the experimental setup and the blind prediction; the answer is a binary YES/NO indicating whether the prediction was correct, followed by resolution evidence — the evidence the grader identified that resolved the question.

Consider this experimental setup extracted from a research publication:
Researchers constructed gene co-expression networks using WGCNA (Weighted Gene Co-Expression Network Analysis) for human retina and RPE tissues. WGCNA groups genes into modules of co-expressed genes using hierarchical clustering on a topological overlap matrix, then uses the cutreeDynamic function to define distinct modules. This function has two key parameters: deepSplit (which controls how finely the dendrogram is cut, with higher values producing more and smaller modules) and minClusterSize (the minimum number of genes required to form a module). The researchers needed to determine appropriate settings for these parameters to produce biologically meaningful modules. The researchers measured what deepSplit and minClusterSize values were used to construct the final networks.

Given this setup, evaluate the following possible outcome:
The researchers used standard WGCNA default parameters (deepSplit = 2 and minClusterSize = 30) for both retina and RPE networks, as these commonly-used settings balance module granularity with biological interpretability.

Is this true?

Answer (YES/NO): NO